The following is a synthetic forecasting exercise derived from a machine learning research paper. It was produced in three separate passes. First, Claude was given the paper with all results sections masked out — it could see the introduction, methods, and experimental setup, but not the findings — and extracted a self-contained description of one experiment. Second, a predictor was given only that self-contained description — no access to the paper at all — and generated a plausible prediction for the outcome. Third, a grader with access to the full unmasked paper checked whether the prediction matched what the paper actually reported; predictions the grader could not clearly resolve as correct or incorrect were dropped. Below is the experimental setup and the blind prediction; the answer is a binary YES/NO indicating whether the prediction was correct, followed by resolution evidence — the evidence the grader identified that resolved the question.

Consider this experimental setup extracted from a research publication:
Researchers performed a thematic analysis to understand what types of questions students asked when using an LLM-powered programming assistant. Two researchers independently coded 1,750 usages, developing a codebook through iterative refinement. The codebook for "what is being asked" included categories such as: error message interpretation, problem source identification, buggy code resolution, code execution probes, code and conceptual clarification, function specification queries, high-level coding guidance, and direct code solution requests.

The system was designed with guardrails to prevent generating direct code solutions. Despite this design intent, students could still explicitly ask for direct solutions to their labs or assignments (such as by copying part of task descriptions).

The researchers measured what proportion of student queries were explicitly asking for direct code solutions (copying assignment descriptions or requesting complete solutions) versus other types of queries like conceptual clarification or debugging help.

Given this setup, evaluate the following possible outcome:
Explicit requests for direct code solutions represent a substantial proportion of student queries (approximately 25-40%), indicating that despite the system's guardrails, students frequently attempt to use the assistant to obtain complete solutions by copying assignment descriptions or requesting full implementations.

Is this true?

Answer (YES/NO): NO